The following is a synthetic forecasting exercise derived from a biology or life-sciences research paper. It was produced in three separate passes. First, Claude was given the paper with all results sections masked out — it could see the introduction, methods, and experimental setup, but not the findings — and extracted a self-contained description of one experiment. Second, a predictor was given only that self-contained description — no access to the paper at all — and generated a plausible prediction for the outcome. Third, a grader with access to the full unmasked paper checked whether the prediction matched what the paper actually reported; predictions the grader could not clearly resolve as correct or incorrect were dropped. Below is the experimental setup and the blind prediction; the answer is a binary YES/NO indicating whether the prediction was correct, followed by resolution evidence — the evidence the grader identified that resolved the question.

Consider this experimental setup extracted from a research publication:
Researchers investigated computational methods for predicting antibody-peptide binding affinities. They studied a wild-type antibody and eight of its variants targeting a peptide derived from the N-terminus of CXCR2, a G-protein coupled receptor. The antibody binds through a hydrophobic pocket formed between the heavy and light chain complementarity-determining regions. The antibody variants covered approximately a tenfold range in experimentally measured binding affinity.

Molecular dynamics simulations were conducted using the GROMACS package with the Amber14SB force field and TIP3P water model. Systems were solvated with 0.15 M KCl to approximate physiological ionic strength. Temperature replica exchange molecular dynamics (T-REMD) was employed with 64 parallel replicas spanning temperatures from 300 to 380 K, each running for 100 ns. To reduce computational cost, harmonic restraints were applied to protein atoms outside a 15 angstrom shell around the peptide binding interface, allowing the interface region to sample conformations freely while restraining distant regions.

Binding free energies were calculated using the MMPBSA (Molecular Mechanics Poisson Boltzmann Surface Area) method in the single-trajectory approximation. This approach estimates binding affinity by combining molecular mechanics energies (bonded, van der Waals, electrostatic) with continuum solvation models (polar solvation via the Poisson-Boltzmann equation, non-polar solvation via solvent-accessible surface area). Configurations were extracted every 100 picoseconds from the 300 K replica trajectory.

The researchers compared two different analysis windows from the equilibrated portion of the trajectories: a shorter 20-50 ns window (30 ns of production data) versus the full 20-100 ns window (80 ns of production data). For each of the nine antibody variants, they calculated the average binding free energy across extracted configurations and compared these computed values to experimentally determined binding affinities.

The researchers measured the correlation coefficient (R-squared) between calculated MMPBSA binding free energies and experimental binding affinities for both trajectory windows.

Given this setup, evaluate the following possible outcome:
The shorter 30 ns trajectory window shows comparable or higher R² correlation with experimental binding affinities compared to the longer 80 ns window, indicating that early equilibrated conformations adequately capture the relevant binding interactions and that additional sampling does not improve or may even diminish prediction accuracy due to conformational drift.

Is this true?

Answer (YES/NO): YES